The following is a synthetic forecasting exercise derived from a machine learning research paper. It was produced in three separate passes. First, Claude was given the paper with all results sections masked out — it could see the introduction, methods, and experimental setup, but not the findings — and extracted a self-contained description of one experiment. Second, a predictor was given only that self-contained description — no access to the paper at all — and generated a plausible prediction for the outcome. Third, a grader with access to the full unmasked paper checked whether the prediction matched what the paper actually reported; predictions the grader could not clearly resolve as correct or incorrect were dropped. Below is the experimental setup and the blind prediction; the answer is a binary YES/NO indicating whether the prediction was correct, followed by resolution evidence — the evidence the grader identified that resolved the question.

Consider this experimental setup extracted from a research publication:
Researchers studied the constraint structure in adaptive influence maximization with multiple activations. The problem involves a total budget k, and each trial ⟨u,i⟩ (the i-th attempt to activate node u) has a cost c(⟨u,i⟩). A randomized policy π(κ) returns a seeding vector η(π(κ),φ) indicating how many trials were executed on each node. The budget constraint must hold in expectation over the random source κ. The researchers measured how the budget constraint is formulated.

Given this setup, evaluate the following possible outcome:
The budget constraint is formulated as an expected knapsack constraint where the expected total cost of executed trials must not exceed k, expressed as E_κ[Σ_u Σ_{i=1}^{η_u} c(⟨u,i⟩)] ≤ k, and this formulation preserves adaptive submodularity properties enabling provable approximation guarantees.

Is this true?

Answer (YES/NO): NO